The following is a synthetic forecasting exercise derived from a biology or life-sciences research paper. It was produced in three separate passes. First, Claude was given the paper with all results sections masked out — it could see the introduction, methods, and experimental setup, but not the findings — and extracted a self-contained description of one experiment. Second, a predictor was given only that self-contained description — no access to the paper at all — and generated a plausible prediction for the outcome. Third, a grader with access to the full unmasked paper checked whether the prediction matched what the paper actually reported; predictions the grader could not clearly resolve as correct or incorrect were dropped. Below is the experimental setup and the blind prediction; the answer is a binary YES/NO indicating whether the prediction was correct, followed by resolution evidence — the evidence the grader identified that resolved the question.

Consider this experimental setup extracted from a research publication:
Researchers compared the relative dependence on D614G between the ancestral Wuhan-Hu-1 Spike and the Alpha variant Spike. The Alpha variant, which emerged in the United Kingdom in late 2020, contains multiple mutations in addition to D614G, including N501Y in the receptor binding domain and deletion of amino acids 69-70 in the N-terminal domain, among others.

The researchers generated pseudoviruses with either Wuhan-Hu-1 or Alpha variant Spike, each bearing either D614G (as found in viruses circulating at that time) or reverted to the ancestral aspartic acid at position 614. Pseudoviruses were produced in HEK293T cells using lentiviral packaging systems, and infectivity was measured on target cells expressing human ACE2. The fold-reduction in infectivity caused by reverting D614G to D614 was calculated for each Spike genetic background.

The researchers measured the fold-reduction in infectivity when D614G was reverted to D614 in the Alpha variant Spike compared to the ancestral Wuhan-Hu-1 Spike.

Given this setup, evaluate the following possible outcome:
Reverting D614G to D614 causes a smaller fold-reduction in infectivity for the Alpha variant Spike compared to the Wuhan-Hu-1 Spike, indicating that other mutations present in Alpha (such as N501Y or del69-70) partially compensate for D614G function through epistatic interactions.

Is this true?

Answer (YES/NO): NO